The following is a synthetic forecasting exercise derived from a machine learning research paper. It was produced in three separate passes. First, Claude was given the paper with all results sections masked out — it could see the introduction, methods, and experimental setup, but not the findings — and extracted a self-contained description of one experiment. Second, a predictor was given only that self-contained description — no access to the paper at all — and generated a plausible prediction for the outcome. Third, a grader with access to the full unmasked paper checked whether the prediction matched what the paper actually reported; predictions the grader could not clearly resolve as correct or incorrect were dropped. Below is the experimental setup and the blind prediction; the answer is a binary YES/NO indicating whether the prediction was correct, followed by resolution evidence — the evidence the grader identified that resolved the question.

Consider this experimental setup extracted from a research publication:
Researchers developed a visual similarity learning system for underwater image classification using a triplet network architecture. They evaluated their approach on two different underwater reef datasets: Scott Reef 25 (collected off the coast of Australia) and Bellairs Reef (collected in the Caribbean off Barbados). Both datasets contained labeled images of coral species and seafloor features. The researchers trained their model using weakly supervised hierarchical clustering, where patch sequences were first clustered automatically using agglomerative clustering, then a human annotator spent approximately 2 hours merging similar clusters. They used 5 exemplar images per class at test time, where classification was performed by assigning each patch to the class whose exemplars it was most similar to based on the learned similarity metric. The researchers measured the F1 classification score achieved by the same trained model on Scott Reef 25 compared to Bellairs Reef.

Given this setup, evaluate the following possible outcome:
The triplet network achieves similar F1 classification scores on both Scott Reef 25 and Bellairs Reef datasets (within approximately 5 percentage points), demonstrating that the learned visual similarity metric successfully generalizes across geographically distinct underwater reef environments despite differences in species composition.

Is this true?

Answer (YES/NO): NO